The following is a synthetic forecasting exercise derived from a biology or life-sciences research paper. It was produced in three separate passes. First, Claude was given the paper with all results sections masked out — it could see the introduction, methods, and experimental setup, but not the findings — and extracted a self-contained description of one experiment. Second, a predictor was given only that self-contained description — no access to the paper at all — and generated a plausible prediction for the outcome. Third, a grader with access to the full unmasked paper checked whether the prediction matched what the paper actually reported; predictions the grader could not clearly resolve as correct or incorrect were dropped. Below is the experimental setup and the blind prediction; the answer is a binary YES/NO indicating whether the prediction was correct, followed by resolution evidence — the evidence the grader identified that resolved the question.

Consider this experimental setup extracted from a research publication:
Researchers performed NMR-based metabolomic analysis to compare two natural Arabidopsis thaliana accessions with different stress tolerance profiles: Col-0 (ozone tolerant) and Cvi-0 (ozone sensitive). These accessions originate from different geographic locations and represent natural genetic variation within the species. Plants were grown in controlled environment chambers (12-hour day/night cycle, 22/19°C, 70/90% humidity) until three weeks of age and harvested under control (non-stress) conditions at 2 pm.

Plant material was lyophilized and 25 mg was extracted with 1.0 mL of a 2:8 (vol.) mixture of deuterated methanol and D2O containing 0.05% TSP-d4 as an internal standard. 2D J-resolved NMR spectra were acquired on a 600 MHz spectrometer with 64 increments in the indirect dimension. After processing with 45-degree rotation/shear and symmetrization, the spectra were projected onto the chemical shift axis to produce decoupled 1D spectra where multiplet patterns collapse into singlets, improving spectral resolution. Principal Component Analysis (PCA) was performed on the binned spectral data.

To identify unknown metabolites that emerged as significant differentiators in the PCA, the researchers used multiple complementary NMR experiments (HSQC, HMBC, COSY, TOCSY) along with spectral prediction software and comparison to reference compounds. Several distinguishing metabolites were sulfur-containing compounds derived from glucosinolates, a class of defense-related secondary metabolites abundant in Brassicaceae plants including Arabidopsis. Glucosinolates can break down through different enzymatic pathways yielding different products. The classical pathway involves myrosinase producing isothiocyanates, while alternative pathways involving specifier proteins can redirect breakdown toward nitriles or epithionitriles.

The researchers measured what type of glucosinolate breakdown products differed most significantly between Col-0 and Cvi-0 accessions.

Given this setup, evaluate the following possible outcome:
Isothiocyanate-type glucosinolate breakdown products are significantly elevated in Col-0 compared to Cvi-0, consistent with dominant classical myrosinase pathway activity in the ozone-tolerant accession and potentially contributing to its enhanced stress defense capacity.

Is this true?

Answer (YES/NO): NO